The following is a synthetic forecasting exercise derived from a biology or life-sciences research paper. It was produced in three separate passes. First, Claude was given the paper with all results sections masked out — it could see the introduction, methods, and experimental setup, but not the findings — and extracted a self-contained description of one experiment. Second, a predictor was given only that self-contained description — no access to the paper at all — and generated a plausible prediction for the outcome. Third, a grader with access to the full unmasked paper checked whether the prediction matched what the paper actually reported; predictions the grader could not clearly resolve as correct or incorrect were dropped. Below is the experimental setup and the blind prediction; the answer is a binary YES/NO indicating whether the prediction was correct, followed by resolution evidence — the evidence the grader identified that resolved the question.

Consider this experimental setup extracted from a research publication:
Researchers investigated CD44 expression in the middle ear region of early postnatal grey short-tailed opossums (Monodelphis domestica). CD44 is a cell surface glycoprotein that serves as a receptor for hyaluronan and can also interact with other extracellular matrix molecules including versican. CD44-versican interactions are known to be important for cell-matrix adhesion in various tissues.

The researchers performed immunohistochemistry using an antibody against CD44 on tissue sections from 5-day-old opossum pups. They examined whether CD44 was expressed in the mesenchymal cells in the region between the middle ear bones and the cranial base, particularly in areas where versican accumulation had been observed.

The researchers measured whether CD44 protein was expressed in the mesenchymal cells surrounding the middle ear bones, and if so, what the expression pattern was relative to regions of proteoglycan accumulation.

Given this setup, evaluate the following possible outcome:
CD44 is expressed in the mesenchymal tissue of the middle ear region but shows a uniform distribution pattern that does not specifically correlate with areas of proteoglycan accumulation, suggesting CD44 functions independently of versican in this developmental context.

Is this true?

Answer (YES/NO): NO